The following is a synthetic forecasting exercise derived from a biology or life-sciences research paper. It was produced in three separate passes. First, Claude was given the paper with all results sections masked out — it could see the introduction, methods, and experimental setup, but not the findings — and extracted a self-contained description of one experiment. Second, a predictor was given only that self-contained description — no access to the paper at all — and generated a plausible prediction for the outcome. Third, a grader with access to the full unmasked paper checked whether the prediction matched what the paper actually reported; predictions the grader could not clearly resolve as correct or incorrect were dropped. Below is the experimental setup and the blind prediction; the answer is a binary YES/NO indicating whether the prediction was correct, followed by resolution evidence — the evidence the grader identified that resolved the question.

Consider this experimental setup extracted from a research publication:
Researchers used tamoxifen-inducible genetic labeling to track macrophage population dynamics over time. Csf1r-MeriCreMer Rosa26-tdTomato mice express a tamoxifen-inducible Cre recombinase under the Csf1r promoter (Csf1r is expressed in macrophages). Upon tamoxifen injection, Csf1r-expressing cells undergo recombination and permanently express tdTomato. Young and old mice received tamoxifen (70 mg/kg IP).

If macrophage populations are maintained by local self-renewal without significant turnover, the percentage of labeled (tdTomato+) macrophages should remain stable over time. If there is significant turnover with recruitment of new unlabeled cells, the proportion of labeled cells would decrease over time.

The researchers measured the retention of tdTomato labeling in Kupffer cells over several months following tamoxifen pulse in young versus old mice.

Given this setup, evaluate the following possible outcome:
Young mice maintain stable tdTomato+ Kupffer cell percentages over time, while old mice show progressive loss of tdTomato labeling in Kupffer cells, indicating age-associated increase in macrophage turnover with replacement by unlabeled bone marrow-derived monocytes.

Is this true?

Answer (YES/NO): NO